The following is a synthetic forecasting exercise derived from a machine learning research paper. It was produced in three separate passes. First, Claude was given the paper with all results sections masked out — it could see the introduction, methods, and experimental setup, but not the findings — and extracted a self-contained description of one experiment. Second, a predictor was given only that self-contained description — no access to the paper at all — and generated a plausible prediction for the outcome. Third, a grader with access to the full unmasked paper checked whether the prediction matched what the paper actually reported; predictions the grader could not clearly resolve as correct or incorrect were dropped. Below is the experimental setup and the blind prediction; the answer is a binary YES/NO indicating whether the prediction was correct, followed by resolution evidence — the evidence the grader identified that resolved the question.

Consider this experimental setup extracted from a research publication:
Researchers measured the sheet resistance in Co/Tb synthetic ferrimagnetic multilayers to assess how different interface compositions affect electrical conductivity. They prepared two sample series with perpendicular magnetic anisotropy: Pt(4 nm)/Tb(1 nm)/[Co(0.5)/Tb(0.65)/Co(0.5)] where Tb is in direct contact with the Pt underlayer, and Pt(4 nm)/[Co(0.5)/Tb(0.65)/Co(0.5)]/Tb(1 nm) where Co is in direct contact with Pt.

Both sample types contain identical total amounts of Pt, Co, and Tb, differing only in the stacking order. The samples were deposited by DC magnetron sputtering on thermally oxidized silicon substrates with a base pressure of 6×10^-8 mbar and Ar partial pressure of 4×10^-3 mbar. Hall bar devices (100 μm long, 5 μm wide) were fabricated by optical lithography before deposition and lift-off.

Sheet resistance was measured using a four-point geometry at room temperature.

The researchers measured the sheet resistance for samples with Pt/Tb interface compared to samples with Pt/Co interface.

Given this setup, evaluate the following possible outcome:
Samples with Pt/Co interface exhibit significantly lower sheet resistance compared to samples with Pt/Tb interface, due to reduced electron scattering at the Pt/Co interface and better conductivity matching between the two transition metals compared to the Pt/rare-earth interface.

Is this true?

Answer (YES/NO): YES